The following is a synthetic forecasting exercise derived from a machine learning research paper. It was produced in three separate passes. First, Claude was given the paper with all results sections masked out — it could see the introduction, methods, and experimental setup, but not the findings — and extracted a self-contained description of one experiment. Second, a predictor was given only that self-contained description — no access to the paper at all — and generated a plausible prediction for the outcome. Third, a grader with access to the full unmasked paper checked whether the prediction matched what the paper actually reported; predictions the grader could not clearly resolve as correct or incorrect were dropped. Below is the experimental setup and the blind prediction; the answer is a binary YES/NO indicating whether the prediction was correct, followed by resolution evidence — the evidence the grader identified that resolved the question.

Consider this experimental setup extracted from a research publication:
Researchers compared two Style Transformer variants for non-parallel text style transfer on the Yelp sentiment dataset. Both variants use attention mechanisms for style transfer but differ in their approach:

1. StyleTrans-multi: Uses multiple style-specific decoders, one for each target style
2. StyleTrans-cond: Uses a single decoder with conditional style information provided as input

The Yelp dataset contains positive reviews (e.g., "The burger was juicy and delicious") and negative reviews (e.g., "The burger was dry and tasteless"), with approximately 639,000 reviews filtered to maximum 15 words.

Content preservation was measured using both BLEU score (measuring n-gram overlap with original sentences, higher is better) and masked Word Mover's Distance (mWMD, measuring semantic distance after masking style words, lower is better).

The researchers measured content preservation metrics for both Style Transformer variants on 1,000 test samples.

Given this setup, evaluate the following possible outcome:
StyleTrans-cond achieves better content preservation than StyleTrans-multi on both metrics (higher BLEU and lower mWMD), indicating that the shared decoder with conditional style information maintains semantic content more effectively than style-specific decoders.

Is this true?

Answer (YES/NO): NO